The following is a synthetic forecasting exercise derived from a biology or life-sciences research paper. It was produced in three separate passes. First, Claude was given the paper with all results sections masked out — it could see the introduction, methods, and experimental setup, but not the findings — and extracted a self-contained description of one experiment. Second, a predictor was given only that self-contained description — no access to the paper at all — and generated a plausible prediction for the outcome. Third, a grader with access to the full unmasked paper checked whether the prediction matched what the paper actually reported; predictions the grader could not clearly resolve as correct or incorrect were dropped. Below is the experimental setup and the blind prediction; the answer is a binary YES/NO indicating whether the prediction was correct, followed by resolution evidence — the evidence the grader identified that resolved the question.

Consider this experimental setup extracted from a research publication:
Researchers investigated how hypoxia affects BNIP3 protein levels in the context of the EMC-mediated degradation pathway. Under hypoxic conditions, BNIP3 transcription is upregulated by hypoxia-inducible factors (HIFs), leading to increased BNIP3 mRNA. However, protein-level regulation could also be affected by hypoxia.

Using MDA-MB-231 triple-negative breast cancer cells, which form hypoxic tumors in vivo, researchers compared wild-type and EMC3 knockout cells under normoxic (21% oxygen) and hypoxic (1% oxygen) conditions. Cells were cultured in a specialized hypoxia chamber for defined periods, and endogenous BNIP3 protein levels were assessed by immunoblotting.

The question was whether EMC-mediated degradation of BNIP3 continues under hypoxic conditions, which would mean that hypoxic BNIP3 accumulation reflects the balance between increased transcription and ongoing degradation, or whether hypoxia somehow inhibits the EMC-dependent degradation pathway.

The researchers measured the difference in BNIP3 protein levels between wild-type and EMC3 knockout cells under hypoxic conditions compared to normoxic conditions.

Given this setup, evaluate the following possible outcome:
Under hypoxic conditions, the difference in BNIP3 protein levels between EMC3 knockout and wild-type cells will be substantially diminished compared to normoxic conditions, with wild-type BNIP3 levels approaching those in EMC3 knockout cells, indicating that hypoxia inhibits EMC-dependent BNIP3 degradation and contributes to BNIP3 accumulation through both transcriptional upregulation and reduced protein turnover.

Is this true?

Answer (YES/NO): NO